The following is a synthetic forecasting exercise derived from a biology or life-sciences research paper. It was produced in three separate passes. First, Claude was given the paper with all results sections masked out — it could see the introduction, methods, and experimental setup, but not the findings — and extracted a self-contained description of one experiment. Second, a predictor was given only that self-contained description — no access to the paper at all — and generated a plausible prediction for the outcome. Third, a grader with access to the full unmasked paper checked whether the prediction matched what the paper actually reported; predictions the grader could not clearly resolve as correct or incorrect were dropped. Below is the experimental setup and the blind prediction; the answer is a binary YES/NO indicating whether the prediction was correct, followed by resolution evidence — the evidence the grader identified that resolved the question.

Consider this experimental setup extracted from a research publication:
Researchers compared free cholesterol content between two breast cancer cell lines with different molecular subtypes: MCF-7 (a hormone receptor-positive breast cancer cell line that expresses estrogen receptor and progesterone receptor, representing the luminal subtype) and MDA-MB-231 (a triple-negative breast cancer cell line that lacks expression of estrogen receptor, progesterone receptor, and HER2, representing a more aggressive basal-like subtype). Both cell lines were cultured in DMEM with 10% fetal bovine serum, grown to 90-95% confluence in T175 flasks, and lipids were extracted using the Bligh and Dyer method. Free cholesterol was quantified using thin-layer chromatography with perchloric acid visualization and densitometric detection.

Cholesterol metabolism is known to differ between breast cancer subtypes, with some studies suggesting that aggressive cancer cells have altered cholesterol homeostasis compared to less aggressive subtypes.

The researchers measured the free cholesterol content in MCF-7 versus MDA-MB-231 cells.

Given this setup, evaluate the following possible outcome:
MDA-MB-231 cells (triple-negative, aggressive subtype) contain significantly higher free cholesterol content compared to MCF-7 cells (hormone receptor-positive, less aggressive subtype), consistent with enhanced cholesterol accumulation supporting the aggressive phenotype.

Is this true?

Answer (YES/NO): NO